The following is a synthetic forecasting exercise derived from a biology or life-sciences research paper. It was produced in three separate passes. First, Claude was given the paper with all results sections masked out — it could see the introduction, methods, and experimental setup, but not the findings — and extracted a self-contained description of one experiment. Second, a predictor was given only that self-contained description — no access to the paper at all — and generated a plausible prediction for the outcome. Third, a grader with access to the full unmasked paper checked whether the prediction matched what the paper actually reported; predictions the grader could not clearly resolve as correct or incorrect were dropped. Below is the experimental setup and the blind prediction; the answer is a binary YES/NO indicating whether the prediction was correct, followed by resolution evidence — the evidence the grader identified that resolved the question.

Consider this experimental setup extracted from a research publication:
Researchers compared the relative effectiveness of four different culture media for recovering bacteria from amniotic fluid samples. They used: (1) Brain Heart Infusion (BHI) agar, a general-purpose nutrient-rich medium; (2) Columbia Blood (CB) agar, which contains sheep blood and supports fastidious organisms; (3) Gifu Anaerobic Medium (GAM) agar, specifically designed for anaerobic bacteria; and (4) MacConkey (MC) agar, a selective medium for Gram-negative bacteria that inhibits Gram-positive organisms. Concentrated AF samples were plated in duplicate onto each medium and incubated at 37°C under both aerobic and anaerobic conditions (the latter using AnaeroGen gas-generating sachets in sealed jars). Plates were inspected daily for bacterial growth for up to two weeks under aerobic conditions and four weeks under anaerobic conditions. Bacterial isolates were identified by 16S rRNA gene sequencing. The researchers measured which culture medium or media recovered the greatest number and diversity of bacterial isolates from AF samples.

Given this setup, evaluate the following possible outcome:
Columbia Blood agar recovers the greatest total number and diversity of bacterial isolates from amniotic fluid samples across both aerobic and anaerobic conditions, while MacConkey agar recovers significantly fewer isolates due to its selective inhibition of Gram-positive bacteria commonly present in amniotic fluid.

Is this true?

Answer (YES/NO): NO